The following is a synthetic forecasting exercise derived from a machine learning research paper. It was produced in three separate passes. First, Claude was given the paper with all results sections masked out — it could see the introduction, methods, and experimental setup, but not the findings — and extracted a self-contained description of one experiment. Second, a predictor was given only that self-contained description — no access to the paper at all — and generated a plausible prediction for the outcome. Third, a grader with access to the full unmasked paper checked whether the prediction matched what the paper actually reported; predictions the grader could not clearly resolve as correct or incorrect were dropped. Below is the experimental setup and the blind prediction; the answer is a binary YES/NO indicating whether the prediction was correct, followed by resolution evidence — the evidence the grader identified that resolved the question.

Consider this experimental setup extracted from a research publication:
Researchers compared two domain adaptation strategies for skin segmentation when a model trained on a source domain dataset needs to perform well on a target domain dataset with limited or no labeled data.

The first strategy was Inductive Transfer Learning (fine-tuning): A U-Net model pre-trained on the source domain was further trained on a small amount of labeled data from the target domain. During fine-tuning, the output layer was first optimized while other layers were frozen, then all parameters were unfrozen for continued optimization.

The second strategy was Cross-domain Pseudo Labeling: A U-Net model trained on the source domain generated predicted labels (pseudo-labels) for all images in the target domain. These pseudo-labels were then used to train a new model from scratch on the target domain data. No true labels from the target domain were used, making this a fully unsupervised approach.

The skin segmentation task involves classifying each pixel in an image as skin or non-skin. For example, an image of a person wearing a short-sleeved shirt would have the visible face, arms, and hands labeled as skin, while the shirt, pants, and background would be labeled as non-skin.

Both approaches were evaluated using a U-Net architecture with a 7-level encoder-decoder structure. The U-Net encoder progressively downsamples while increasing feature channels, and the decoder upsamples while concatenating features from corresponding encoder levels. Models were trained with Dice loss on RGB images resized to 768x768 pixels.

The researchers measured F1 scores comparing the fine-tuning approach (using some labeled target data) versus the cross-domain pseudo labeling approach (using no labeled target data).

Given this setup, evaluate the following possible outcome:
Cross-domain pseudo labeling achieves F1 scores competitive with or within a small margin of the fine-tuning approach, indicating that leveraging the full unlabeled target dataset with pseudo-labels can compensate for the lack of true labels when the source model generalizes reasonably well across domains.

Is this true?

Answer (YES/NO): NO